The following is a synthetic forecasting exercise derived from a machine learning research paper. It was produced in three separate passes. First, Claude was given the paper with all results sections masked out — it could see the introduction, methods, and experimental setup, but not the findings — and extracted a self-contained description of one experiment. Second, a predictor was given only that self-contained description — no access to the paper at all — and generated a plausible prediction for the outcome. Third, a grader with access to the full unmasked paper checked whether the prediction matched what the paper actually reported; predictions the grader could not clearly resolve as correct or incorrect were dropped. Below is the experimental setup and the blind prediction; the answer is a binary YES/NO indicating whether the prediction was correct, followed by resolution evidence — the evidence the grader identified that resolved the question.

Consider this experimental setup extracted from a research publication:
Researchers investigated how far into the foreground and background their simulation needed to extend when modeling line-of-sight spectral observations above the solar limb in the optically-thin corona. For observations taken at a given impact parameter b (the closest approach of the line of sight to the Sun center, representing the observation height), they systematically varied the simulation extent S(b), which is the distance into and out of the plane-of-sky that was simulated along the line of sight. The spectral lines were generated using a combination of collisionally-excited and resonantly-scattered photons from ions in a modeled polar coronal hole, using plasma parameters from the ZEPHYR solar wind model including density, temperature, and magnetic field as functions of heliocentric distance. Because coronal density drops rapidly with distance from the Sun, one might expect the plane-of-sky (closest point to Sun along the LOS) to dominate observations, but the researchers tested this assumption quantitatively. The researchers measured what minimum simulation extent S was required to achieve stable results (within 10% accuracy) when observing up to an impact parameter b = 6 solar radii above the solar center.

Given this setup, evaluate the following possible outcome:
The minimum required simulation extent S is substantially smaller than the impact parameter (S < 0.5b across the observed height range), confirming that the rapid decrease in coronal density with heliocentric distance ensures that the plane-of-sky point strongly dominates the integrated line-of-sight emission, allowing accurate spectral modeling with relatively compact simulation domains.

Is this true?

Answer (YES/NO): NO